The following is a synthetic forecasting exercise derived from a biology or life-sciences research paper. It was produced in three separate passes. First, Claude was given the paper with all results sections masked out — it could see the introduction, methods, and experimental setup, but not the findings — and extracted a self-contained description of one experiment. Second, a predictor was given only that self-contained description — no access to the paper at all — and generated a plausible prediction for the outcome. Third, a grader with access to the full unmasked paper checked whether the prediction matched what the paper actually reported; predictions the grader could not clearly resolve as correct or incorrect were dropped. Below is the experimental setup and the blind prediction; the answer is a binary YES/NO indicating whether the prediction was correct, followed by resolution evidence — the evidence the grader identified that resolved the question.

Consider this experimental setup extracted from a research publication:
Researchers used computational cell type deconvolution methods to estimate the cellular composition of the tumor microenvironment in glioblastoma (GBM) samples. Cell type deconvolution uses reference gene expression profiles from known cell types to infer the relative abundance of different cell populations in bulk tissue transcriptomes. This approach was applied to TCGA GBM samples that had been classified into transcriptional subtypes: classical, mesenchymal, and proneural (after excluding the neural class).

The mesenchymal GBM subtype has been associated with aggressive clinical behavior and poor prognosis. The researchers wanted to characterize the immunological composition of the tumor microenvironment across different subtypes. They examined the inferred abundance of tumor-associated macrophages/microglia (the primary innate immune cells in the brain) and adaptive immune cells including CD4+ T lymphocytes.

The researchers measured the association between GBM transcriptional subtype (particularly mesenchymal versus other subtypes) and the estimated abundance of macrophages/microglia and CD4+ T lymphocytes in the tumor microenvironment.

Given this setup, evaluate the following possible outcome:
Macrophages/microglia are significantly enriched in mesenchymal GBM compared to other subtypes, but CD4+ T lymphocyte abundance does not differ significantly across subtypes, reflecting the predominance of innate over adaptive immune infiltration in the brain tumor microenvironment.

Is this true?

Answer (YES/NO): NO